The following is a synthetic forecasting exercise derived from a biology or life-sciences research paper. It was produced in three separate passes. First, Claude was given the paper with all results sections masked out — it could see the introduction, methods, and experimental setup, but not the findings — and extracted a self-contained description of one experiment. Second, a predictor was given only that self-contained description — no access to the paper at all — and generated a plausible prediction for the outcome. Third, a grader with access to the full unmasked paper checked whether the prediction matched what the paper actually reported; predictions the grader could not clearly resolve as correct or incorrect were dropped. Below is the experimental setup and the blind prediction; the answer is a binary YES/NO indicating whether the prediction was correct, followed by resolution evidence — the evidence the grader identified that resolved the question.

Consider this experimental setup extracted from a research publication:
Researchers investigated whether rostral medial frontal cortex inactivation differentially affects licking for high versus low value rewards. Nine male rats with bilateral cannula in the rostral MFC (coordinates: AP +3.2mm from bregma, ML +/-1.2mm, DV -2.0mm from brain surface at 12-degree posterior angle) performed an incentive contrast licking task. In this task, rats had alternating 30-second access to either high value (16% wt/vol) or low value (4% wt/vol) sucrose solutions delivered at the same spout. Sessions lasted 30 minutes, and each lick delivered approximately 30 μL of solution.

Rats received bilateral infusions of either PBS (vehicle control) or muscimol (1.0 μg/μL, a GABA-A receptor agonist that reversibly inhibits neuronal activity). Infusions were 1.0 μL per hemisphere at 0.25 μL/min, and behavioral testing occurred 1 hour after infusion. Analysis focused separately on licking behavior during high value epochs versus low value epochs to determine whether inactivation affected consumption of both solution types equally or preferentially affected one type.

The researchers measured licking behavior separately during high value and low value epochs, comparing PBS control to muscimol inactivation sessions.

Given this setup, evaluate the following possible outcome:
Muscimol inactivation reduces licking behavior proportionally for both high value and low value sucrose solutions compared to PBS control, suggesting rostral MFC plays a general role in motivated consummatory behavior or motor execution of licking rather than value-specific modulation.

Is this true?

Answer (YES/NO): NO